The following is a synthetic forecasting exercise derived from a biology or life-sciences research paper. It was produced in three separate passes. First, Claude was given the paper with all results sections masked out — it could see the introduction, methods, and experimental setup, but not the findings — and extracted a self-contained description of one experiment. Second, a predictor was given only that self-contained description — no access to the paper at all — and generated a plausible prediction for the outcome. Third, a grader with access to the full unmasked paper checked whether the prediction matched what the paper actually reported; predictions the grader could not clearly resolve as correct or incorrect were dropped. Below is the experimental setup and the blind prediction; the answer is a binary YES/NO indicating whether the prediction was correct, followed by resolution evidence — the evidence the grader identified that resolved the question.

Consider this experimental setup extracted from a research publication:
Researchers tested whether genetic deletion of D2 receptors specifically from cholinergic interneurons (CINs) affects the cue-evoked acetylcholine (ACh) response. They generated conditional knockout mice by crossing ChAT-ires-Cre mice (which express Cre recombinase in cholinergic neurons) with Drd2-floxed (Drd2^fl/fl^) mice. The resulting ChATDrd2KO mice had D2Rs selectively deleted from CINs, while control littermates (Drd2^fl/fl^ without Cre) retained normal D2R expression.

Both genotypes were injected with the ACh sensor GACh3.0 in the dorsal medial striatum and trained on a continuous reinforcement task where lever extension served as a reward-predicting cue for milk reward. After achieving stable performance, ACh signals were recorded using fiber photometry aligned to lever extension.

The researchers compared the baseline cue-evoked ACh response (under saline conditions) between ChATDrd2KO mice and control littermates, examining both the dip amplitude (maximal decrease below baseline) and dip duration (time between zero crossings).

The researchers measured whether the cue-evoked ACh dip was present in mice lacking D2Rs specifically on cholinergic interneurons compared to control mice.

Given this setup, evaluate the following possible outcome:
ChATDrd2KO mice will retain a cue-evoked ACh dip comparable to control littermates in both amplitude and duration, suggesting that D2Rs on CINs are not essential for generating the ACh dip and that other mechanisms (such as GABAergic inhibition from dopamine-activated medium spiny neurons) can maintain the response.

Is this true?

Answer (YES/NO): NO